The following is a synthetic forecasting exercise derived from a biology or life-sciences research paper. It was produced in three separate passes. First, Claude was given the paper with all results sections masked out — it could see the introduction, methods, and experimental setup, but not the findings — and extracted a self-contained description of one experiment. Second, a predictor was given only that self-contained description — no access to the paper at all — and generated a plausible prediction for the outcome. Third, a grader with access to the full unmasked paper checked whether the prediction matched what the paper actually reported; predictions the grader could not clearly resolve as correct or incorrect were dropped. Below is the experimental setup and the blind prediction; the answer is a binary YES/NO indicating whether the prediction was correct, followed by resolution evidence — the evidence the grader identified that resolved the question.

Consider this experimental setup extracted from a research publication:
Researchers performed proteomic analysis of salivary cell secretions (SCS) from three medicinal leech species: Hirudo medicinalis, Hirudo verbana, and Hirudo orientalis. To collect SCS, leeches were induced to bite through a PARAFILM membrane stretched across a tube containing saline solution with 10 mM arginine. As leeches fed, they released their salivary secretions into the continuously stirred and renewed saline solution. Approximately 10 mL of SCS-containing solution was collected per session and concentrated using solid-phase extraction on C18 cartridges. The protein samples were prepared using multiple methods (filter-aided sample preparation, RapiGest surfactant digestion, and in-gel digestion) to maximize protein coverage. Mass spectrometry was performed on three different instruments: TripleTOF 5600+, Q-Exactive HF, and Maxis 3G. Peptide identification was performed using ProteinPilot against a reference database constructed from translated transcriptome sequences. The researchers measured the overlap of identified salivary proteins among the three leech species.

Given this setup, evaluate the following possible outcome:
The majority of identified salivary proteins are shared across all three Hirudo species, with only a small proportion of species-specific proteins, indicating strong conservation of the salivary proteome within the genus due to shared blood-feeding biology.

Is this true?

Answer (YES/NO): NO